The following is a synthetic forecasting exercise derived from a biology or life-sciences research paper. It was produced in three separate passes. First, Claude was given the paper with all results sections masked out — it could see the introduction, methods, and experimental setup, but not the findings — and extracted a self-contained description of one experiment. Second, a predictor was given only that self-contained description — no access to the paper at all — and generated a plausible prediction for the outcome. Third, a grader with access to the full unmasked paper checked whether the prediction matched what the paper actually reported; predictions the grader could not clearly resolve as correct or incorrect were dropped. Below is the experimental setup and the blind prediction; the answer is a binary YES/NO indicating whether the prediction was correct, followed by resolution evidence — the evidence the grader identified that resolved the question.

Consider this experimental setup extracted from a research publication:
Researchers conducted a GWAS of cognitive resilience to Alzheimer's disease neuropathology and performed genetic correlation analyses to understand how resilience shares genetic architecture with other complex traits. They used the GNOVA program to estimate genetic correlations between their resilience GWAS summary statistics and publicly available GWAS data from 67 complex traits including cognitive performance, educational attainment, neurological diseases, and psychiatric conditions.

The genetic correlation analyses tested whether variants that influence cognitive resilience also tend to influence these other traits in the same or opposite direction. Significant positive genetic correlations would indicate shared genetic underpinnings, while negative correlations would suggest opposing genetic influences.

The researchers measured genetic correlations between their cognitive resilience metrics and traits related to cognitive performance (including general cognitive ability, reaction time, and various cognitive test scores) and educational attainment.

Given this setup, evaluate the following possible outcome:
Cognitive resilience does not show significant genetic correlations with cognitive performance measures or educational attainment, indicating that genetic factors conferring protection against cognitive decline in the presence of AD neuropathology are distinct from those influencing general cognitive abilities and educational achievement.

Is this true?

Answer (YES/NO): NO